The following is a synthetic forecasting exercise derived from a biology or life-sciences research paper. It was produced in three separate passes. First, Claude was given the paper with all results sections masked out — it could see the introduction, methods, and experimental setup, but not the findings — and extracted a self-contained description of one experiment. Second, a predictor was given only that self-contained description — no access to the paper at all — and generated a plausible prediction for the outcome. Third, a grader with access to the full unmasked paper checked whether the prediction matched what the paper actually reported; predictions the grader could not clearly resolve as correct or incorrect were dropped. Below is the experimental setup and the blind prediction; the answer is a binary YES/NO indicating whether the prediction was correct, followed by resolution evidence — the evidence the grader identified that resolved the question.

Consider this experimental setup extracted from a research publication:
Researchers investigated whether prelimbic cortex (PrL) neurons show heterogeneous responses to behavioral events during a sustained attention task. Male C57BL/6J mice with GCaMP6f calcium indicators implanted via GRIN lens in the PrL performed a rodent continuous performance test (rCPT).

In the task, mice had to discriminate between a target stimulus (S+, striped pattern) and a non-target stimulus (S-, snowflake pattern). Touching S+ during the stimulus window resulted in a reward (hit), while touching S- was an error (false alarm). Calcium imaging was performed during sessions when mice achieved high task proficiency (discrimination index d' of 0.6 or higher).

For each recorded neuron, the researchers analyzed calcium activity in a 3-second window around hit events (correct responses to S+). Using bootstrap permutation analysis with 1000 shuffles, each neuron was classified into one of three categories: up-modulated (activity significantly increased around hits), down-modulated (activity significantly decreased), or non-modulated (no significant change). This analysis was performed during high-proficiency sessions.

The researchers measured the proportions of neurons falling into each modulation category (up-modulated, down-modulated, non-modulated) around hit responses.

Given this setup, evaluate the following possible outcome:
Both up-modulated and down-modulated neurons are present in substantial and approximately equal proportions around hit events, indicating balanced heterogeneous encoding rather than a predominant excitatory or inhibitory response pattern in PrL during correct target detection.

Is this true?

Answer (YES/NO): NO